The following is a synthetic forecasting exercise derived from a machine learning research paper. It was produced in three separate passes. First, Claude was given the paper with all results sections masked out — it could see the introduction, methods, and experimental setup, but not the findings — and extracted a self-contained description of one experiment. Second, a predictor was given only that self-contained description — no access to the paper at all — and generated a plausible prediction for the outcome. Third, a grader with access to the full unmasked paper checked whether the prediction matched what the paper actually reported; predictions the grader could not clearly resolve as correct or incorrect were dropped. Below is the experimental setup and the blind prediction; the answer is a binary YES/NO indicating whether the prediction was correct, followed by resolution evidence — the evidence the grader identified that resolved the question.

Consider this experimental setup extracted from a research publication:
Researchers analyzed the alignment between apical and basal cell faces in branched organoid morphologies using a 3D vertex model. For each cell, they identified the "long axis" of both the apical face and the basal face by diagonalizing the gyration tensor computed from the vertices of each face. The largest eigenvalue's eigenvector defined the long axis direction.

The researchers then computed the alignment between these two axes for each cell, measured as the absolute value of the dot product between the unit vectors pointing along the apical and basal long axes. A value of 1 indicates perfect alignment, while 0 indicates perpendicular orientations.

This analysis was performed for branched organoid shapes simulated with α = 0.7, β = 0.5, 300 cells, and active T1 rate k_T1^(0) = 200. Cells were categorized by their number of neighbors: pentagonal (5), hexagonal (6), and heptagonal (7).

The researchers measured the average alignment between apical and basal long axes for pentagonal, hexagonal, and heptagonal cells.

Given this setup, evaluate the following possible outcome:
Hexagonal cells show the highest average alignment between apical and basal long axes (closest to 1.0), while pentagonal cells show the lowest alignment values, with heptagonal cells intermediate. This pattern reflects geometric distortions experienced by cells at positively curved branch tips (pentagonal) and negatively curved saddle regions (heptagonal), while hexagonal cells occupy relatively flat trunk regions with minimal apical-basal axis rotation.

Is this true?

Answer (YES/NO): NO